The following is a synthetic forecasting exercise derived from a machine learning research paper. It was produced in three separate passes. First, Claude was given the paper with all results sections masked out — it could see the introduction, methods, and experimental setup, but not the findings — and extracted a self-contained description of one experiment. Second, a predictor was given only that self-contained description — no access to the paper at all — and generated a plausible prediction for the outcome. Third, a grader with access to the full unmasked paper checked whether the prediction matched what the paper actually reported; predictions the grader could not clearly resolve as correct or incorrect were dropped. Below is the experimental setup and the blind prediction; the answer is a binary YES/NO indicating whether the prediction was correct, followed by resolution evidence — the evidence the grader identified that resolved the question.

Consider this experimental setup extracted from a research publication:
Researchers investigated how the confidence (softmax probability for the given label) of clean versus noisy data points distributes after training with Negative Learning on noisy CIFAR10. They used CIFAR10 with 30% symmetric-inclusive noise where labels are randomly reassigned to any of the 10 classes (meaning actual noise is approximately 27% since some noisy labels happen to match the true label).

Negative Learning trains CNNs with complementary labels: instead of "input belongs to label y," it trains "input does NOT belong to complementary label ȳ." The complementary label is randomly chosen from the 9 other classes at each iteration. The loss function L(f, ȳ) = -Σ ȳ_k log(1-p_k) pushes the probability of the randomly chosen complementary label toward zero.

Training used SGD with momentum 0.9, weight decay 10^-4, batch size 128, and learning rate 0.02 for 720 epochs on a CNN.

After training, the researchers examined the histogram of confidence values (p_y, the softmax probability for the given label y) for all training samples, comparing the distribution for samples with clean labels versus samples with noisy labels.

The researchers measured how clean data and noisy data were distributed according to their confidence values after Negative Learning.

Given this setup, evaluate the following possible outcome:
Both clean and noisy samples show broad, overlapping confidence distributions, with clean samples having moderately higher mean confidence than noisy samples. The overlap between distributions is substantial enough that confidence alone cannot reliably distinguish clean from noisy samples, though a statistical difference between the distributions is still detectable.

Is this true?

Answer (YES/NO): NO